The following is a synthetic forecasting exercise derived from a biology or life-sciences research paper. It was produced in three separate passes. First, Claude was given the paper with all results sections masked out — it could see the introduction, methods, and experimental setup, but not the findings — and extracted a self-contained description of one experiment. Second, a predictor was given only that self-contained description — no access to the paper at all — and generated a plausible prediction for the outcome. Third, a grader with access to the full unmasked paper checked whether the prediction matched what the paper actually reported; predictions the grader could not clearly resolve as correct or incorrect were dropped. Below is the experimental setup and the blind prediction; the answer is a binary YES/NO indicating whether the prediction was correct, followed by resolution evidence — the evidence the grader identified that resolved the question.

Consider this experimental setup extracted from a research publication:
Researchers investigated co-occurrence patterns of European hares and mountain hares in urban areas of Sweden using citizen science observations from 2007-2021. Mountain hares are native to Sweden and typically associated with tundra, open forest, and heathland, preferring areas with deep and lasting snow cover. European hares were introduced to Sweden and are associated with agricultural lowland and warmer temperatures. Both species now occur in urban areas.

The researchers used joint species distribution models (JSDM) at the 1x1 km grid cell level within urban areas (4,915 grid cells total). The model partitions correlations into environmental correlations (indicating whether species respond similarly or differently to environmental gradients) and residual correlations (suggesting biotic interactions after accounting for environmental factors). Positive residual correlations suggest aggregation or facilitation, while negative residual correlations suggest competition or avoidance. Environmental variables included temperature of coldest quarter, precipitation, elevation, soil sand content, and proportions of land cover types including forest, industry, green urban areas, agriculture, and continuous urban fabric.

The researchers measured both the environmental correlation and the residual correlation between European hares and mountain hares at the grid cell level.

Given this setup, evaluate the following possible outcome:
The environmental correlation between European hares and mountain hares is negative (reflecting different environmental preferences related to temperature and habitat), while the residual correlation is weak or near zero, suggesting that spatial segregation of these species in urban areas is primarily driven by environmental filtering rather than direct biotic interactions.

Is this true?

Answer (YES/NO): NO